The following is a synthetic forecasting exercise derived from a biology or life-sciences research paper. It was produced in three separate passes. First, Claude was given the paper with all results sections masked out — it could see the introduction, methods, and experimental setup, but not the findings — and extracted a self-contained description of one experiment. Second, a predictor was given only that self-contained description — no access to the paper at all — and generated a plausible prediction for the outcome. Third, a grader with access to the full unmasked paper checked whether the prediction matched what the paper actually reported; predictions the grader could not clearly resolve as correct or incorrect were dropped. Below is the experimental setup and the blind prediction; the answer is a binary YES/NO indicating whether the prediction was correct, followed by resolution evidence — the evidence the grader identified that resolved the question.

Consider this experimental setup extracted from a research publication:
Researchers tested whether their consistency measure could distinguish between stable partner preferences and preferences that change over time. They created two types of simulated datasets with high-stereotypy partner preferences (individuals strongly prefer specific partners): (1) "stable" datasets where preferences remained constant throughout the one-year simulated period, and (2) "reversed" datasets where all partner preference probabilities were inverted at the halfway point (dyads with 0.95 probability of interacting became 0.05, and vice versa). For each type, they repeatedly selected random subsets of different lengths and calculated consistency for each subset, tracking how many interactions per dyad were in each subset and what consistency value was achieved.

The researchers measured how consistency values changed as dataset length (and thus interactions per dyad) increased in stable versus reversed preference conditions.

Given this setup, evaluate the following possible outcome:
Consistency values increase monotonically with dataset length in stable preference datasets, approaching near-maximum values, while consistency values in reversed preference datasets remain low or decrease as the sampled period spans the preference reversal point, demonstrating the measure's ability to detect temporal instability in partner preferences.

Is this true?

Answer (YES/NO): NO